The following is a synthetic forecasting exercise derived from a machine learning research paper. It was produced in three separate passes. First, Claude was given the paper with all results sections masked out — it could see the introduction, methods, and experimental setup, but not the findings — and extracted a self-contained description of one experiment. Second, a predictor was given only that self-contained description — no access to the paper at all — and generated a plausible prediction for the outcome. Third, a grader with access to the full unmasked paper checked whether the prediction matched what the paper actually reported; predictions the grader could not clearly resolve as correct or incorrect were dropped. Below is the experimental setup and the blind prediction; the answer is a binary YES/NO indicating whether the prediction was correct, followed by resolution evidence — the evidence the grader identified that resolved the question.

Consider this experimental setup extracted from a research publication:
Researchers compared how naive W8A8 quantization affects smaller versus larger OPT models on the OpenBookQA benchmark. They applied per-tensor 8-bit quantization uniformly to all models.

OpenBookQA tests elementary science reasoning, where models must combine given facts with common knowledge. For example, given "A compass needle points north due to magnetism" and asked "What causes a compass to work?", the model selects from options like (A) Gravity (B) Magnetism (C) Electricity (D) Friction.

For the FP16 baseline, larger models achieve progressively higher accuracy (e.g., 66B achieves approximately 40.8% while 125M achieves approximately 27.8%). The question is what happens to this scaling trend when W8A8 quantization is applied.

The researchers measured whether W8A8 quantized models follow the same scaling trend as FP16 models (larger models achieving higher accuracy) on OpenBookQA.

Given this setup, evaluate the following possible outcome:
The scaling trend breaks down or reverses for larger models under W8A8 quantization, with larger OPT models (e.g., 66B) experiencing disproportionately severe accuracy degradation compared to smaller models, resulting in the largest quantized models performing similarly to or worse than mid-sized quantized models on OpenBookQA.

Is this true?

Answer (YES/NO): YES